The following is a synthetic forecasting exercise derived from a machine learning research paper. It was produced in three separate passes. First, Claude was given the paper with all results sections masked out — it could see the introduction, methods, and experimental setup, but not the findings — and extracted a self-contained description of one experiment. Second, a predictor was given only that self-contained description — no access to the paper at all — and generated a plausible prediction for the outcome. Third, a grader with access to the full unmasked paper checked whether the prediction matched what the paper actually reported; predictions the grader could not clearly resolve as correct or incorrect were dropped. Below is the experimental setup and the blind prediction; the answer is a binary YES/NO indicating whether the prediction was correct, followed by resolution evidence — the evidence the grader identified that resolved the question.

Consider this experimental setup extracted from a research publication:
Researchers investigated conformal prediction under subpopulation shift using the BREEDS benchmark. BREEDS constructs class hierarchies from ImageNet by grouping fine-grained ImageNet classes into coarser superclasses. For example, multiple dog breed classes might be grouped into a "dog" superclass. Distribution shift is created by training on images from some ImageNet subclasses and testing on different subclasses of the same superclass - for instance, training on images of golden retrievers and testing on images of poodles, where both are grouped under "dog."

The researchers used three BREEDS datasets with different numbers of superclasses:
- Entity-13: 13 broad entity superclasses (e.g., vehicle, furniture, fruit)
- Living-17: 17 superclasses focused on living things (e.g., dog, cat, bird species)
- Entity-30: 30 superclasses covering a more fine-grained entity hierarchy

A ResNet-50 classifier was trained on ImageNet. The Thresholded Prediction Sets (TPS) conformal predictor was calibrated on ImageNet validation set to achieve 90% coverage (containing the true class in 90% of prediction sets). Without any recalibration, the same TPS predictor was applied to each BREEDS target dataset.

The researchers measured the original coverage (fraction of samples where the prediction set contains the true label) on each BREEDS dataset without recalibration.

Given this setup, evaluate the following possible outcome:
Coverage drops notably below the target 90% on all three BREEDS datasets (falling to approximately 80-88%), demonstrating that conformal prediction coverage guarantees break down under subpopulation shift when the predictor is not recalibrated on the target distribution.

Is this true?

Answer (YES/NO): NO